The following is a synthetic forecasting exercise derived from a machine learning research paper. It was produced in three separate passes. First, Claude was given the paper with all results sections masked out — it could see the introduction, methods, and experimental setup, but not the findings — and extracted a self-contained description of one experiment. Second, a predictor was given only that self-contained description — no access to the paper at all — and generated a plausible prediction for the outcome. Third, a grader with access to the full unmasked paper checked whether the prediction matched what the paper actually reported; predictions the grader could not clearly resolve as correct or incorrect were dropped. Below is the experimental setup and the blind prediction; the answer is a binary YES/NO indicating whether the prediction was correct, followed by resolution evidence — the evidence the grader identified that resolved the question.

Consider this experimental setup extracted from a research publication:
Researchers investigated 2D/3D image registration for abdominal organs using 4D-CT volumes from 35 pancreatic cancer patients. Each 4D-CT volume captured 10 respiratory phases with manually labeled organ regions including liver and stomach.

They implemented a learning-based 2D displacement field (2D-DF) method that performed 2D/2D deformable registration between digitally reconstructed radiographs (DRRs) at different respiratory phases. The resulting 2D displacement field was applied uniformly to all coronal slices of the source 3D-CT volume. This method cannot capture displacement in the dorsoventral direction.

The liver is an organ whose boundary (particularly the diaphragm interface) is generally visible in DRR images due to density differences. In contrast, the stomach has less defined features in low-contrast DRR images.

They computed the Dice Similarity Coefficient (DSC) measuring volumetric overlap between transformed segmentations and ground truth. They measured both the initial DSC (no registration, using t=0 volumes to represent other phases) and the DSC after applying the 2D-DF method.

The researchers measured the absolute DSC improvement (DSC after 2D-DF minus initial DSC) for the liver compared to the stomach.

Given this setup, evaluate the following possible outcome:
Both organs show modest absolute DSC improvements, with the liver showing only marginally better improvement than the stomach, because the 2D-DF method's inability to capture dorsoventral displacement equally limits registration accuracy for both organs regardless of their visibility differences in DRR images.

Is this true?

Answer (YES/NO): NO